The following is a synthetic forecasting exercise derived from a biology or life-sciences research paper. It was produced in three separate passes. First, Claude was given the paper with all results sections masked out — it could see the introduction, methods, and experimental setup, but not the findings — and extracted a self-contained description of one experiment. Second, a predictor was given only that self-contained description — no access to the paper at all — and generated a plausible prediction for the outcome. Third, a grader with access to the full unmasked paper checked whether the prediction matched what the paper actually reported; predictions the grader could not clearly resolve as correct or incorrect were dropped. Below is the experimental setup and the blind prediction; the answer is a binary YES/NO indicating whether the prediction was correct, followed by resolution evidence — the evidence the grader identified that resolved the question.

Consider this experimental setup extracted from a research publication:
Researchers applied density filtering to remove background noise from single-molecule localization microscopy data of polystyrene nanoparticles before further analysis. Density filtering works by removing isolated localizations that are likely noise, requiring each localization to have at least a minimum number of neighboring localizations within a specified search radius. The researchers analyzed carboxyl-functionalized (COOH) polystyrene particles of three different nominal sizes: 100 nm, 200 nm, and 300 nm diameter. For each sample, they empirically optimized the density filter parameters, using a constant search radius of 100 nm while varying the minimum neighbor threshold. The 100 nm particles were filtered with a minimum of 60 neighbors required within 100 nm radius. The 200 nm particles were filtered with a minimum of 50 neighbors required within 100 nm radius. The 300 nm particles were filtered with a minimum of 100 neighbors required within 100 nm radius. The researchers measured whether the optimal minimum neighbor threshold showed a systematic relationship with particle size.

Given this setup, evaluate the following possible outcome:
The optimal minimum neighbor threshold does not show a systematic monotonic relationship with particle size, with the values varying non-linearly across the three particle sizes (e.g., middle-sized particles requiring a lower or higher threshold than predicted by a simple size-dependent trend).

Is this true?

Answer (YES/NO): YES